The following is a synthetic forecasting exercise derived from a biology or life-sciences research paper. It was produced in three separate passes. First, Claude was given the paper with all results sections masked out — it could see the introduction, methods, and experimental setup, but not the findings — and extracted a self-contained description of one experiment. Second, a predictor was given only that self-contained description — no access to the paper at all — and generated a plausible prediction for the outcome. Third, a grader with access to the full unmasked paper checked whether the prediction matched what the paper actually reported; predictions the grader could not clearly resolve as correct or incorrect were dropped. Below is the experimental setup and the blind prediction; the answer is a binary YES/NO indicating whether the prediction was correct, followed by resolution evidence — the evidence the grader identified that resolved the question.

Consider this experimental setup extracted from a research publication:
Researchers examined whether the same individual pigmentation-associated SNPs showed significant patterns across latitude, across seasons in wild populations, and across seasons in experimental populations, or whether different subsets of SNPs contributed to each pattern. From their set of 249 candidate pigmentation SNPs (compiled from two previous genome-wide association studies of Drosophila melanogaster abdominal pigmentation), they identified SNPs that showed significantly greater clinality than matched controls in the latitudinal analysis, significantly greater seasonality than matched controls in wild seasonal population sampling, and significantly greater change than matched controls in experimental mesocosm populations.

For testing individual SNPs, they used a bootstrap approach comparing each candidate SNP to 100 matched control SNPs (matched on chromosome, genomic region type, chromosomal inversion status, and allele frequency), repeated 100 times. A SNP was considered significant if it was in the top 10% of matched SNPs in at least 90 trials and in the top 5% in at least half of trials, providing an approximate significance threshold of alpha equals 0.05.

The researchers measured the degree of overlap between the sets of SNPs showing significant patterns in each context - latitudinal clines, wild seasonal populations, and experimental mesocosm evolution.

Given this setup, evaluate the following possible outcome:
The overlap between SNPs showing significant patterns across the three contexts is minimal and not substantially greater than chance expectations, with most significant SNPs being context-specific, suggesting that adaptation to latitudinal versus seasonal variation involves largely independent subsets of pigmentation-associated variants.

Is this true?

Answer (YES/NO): YES